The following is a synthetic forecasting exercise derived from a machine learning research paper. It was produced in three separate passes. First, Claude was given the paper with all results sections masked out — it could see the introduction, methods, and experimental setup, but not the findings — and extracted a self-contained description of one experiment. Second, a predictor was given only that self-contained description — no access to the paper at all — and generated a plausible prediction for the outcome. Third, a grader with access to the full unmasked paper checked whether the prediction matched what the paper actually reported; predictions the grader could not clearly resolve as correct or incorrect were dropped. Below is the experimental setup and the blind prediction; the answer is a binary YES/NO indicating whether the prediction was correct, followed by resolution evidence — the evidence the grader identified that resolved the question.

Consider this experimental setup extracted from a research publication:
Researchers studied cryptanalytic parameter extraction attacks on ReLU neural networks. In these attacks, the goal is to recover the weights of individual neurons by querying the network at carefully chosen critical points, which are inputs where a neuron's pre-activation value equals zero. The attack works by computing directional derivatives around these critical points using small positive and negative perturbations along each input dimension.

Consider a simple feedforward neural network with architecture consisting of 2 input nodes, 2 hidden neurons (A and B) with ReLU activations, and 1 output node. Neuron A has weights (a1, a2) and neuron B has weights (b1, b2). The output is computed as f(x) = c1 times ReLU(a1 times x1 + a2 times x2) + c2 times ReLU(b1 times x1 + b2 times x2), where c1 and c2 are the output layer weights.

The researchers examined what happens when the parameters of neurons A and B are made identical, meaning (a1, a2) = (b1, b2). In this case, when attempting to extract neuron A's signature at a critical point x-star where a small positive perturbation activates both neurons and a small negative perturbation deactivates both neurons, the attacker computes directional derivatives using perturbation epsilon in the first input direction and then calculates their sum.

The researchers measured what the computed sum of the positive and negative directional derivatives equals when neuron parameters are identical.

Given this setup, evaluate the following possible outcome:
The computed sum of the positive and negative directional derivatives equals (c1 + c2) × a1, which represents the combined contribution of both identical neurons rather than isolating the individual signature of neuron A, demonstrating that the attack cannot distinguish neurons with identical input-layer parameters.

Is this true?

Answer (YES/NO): NO